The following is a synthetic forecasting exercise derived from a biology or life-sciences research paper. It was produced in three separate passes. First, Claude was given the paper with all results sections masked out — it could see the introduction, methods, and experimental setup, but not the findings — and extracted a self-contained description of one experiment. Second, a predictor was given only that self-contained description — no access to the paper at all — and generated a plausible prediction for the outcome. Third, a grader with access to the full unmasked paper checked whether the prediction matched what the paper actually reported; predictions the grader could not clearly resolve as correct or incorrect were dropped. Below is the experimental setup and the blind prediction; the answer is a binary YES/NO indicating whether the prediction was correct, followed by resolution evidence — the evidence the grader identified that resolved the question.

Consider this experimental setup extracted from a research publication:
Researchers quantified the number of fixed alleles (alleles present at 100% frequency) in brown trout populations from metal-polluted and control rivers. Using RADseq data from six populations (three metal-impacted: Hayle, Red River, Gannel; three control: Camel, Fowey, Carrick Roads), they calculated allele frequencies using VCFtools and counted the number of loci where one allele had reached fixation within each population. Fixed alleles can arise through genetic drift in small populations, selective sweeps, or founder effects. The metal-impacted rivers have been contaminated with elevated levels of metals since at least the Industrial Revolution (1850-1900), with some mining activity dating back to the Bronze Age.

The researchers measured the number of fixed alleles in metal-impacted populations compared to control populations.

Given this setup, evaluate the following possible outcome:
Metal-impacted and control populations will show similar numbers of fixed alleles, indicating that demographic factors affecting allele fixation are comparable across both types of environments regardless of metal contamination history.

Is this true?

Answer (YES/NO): NO